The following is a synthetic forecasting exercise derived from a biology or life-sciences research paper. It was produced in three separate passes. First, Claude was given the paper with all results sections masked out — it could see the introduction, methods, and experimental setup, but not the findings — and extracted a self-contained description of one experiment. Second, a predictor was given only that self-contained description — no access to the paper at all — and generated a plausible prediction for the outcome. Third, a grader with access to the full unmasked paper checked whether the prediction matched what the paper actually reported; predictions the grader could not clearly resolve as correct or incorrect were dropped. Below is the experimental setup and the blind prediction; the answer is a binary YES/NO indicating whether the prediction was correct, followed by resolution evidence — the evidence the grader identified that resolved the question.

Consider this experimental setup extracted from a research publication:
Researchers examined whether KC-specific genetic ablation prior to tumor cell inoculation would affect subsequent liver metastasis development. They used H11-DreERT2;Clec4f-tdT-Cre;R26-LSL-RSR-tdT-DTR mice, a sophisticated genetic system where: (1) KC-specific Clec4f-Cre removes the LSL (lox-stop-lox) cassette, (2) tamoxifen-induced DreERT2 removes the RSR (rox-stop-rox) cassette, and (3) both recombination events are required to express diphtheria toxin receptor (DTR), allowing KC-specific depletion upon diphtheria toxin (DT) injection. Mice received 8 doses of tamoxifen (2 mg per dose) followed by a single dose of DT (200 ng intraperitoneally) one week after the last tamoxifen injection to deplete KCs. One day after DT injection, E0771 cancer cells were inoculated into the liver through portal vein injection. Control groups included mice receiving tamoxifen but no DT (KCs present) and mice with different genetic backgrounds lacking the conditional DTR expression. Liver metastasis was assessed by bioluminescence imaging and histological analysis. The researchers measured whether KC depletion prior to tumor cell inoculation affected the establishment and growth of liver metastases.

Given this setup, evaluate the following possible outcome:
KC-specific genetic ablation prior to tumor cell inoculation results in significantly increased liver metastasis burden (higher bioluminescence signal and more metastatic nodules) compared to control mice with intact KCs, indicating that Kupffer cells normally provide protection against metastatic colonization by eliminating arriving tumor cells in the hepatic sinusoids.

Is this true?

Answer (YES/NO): YES